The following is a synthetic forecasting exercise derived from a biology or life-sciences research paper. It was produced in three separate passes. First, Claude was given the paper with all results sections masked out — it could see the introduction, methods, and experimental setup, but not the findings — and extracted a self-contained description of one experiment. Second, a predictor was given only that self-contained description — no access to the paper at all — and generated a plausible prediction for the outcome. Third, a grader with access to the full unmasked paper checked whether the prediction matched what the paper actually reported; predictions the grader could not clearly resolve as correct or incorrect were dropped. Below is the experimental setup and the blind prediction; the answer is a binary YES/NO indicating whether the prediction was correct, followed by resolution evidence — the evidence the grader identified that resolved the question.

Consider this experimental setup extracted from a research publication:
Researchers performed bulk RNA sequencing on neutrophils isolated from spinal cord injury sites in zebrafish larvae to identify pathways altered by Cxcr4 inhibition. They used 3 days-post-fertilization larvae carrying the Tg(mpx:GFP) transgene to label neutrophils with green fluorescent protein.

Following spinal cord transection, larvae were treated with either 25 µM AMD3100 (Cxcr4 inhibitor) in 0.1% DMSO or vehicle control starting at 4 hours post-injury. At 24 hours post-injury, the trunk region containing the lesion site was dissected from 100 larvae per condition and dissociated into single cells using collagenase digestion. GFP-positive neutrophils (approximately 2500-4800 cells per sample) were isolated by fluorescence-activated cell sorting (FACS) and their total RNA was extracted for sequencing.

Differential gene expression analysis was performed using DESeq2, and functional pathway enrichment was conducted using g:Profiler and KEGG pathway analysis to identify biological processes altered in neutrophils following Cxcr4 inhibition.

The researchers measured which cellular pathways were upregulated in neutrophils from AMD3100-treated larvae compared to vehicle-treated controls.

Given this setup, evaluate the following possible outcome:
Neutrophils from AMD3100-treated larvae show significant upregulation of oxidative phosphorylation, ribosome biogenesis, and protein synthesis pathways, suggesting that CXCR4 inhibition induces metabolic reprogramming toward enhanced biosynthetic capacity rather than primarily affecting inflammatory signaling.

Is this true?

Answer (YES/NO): NO